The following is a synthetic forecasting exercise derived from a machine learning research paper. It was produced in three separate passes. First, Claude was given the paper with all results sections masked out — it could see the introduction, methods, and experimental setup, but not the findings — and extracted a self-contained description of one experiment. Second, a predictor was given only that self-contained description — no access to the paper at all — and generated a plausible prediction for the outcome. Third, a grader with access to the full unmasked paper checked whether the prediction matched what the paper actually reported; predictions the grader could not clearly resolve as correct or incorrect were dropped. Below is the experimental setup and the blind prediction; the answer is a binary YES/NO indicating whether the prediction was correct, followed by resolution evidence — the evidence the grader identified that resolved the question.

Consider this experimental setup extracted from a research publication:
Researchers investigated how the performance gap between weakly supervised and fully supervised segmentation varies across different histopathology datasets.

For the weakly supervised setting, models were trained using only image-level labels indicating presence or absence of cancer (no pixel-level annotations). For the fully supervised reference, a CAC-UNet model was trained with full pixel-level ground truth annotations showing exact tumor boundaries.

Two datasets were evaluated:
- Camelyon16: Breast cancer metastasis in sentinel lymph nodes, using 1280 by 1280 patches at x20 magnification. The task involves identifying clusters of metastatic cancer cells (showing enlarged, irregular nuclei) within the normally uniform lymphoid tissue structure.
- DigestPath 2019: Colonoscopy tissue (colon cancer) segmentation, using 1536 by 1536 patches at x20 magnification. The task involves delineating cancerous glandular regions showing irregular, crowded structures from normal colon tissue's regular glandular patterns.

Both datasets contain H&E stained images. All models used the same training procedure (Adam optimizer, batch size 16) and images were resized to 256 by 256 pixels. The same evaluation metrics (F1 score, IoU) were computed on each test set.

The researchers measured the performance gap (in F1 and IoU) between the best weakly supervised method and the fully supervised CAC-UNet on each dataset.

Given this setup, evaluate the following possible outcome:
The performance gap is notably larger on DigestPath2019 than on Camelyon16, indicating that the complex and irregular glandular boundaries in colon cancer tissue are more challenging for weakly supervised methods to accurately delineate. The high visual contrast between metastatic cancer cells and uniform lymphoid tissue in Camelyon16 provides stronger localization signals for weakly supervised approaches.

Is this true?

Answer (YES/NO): YES